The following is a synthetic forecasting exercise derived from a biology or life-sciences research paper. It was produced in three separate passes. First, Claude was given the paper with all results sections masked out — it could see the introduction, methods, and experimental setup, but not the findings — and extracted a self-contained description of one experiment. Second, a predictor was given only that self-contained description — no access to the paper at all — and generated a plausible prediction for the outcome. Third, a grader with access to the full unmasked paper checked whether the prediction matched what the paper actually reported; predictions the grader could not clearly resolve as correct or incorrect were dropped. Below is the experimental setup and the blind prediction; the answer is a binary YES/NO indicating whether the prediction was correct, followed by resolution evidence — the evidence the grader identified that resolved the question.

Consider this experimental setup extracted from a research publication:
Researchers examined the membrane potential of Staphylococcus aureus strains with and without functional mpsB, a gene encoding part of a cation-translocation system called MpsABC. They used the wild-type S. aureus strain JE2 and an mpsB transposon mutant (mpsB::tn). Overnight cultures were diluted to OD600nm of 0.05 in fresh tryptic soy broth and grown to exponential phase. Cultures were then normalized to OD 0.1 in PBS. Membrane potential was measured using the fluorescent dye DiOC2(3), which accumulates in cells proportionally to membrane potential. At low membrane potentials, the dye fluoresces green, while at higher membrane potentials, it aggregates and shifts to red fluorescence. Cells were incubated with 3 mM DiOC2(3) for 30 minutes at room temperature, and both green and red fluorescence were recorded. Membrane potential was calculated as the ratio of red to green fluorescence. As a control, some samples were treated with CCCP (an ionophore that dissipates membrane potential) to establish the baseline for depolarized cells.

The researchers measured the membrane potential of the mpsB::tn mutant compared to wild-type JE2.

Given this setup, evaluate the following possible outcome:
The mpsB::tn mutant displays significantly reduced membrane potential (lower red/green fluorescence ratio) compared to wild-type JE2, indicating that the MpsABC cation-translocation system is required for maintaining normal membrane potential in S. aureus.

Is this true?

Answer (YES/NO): YES